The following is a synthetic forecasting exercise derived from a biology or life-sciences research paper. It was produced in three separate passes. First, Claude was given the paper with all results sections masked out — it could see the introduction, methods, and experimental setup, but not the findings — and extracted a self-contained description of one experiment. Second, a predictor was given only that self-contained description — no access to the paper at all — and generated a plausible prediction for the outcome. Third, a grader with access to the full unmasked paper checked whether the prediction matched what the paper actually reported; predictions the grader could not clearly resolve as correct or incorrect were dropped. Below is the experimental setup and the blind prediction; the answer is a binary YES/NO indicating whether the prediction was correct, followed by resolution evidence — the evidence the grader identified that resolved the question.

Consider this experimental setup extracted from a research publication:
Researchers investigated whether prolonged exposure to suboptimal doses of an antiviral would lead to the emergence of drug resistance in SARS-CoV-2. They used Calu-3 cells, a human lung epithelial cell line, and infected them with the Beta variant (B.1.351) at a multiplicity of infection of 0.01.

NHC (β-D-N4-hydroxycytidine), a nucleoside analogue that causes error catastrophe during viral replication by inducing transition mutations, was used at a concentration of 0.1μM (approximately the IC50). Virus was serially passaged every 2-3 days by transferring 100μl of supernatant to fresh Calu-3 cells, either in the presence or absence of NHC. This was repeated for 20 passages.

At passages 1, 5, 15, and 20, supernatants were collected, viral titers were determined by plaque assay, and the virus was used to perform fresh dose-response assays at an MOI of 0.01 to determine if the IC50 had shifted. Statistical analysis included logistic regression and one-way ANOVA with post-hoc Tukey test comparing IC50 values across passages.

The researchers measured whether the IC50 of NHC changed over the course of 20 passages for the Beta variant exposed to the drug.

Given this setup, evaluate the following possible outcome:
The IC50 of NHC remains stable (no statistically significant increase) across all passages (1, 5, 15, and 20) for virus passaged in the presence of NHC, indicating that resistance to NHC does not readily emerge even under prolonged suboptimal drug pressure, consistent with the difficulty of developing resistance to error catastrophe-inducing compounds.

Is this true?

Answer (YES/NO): YES